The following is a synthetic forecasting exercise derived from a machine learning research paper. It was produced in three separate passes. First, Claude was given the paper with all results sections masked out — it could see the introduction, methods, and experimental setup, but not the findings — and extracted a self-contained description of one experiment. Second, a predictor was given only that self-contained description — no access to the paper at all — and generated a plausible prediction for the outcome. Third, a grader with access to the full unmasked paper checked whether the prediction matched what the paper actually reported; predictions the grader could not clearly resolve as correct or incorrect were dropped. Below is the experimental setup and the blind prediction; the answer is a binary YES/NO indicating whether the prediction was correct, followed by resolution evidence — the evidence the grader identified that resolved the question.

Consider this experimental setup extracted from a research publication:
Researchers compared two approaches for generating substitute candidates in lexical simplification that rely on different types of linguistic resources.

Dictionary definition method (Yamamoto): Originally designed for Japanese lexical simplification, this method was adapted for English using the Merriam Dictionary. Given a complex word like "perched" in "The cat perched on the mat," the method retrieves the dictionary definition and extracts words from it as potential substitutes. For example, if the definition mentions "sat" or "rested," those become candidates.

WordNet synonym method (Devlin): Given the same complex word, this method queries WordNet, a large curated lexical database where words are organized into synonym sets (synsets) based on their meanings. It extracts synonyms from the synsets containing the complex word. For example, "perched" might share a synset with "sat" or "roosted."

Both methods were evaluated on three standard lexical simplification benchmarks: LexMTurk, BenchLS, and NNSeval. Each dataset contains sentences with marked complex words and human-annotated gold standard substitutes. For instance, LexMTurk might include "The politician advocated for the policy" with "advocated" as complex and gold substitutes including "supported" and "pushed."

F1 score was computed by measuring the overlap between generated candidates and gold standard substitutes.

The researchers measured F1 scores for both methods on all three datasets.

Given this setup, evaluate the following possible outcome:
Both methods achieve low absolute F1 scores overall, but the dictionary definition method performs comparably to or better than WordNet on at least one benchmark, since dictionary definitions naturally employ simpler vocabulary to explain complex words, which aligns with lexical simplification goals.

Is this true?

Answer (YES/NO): NO